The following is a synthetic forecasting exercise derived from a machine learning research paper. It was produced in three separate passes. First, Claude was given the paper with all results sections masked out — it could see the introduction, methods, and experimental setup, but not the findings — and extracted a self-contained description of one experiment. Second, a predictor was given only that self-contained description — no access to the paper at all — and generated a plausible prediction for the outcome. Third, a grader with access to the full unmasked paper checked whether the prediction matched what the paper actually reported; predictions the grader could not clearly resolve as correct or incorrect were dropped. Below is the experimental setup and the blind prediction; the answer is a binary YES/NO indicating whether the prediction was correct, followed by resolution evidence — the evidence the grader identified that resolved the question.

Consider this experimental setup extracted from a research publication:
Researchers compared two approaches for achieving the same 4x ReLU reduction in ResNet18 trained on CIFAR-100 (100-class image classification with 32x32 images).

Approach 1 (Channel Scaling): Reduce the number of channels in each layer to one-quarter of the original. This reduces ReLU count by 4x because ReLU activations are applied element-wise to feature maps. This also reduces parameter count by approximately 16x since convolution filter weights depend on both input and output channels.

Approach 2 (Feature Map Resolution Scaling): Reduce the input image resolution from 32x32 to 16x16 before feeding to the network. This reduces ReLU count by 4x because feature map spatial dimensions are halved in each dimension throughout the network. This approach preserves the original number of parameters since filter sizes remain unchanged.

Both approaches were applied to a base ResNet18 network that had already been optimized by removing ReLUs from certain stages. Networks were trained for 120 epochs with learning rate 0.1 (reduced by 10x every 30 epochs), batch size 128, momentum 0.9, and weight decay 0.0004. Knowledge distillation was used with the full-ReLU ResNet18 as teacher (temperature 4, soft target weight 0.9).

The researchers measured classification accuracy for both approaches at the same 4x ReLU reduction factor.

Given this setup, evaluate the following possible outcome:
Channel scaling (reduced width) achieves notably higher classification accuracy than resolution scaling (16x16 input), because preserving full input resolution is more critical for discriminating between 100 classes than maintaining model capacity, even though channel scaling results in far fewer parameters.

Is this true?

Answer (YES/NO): NO